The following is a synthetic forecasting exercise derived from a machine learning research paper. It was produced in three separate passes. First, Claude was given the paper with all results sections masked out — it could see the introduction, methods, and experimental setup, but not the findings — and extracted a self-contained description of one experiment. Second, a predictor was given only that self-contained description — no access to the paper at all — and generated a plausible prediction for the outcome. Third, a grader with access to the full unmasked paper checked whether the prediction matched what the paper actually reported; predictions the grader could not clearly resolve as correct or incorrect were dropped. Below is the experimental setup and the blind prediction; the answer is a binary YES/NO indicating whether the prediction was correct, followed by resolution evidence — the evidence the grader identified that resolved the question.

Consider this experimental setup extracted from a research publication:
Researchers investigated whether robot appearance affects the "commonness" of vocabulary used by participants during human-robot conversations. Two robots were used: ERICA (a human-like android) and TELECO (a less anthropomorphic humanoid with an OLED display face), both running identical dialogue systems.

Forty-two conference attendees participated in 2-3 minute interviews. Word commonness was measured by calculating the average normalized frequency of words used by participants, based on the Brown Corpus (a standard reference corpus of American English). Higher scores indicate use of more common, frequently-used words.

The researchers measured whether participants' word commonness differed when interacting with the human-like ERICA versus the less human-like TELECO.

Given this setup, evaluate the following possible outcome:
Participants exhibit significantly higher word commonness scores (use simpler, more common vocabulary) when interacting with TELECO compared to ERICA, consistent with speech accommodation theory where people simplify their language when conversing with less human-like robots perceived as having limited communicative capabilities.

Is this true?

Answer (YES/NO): NO